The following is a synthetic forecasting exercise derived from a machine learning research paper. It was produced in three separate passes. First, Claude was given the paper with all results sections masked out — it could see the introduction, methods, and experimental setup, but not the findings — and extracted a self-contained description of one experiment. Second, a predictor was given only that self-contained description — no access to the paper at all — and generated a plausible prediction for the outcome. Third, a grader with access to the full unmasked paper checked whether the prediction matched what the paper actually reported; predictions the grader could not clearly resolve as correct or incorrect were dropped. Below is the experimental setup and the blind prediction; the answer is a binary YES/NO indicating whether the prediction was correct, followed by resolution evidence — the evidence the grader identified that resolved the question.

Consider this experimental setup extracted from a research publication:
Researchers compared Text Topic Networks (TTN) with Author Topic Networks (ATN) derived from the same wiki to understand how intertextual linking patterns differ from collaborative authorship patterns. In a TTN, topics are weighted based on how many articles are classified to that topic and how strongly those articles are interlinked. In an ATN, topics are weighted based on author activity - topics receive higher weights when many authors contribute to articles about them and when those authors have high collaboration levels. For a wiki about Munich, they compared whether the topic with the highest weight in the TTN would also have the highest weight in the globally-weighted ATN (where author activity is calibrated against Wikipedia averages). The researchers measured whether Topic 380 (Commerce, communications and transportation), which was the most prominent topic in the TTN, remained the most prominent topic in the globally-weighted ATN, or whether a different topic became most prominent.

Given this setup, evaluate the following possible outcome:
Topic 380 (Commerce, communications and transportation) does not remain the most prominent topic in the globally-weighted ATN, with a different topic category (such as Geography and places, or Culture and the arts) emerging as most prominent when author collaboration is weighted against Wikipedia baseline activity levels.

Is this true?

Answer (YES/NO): NO